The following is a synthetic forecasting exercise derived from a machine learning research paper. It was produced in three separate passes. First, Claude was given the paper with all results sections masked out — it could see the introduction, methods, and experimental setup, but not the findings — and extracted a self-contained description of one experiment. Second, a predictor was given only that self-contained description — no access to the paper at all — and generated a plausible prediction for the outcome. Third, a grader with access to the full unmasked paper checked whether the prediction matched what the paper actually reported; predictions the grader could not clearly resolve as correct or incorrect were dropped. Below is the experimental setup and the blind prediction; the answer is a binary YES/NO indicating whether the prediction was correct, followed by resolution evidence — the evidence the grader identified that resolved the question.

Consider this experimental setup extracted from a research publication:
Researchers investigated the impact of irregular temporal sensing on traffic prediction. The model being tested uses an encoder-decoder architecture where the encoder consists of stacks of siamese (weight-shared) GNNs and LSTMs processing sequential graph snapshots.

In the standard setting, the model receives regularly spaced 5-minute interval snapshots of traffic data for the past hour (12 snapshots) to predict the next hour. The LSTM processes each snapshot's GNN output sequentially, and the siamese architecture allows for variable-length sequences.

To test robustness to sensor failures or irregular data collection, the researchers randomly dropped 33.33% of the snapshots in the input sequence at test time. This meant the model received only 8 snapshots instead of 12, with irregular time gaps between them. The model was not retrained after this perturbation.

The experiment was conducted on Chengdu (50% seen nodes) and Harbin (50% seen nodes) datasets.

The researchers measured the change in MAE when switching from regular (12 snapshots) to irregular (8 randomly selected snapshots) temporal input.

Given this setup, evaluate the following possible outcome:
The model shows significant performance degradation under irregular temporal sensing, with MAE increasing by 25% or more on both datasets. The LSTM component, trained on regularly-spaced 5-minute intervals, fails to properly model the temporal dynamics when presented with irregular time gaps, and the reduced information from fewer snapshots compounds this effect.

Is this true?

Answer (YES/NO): NO